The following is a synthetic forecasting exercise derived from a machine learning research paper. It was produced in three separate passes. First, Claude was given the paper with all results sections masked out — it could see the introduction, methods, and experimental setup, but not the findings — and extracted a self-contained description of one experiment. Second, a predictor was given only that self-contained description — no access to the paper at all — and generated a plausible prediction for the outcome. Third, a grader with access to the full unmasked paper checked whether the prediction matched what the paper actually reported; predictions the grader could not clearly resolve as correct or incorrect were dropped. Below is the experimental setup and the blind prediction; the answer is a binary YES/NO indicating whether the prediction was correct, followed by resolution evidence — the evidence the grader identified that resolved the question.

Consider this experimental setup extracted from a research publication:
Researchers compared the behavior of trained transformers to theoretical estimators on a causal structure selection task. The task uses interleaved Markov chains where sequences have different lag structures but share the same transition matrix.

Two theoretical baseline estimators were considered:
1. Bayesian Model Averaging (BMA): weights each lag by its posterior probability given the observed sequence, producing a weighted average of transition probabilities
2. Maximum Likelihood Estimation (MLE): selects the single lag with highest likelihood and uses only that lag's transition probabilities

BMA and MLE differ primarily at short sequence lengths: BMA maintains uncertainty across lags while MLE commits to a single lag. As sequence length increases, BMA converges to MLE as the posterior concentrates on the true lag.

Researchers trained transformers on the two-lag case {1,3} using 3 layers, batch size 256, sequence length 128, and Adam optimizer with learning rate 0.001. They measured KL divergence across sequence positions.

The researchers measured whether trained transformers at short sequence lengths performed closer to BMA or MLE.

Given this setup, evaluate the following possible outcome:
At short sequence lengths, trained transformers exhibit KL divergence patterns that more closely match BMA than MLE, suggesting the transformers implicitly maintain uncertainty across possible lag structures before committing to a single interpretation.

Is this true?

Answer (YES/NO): YES